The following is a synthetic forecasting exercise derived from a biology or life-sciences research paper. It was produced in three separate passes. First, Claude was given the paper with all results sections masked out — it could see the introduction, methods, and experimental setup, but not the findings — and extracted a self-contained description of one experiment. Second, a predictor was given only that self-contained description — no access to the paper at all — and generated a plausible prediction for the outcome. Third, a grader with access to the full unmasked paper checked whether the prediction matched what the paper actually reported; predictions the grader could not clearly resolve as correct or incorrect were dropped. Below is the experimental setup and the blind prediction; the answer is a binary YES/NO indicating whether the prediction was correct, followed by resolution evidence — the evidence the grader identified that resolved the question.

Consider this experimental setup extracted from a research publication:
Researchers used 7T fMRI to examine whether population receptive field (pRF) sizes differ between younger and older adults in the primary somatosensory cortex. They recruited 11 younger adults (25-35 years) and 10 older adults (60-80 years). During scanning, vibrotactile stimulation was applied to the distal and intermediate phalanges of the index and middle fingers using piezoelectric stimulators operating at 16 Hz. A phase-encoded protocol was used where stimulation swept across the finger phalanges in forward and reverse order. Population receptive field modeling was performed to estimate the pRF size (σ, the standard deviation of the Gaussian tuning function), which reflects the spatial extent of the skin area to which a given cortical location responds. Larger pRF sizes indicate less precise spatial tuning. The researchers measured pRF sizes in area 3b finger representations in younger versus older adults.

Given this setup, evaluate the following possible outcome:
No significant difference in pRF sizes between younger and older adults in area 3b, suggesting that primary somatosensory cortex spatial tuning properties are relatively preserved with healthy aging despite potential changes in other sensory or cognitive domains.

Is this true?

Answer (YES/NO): NO